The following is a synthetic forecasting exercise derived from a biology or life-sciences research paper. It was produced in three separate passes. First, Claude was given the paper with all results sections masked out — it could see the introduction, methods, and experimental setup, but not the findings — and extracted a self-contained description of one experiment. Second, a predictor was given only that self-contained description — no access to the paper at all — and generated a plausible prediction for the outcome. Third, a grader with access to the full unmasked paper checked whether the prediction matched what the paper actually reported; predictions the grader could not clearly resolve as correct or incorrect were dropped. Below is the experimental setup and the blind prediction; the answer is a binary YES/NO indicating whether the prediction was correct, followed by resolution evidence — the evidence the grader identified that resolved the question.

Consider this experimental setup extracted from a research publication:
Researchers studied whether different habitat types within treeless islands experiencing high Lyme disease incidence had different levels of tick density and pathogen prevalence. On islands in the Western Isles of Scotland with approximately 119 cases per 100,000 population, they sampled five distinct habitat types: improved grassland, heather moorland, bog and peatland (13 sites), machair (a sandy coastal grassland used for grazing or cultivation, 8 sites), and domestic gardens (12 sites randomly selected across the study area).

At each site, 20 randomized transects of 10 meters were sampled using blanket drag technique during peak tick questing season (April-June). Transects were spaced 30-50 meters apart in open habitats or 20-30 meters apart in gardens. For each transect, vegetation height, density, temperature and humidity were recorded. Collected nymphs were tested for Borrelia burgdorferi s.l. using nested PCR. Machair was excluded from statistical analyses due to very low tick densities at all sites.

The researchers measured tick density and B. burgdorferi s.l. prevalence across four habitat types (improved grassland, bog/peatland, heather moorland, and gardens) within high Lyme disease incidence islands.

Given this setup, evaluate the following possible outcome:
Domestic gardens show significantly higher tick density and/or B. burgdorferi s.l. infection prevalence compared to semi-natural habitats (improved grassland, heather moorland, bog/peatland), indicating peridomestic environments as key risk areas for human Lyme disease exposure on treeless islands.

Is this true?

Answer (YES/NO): NO